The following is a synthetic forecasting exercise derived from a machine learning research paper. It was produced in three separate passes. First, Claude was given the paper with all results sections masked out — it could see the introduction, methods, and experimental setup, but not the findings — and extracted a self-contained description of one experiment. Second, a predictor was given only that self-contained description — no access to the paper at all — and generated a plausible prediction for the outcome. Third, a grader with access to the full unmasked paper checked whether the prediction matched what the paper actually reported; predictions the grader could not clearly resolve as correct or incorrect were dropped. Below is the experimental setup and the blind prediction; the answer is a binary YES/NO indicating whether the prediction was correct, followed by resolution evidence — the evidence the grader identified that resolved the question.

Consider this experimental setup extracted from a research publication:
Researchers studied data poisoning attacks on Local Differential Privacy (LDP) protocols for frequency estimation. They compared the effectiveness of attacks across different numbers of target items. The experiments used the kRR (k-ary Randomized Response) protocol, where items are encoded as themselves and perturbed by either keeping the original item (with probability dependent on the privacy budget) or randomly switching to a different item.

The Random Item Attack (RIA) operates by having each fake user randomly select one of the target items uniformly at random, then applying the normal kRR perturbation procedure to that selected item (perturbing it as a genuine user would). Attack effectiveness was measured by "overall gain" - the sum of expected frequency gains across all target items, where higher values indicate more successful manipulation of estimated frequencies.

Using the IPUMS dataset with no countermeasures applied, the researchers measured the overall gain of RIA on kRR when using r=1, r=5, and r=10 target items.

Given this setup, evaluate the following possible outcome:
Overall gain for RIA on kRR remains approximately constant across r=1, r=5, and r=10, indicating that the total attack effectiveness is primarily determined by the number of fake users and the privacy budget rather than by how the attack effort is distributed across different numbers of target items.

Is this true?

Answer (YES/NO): YES